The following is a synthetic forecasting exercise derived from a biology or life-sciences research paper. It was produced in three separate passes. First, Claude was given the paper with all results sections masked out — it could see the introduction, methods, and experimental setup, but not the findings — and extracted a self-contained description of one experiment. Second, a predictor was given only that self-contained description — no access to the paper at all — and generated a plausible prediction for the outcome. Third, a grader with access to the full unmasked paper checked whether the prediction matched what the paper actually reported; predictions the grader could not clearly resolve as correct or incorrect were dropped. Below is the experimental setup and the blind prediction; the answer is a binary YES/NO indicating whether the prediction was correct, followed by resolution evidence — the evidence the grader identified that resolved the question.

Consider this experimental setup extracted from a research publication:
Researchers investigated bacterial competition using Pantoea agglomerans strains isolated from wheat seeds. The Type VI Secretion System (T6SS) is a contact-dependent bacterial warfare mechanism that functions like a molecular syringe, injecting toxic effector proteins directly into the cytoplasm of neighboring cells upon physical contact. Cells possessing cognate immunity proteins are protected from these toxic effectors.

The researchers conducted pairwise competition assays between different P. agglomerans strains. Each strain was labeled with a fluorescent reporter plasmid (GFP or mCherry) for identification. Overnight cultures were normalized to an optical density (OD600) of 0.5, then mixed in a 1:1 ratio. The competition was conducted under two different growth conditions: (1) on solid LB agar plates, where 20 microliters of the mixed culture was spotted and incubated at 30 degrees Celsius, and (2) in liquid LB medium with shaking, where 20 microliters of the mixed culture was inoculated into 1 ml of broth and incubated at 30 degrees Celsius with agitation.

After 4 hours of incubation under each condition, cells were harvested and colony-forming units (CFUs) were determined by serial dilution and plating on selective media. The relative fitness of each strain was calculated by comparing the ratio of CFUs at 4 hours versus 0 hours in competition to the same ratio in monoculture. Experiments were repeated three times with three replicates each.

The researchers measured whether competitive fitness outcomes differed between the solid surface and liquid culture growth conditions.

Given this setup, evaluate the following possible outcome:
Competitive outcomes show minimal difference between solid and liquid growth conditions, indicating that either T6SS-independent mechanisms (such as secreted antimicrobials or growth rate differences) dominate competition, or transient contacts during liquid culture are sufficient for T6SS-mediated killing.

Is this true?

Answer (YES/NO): NO